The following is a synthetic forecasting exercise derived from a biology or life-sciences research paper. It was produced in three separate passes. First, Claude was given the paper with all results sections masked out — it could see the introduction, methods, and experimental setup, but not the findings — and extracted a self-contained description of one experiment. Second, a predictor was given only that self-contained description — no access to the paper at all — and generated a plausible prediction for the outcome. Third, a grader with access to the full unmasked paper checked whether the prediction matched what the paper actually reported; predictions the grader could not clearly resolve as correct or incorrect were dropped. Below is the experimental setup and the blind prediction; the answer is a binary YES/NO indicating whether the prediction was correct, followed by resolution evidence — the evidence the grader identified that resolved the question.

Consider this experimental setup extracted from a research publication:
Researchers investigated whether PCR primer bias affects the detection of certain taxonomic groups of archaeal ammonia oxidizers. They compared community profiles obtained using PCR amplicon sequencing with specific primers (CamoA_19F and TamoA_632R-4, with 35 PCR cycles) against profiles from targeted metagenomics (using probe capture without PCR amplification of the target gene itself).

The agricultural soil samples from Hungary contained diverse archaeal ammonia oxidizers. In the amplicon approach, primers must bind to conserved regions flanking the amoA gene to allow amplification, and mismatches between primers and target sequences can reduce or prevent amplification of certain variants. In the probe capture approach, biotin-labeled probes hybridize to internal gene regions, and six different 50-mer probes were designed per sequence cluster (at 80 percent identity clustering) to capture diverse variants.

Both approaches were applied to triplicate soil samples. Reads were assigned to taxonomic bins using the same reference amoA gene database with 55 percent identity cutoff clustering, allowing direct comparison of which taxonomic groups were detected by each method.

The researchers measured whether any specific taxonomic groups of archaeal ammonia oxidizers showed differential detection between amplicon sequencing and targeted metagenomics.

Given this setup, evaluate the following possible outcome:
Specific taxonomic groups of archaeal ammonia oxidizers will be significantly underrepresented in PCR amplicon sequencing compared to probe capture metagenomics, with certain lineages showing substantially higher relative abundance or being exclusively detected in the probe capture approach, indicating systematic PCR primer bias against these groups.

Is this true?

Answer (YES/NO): YES